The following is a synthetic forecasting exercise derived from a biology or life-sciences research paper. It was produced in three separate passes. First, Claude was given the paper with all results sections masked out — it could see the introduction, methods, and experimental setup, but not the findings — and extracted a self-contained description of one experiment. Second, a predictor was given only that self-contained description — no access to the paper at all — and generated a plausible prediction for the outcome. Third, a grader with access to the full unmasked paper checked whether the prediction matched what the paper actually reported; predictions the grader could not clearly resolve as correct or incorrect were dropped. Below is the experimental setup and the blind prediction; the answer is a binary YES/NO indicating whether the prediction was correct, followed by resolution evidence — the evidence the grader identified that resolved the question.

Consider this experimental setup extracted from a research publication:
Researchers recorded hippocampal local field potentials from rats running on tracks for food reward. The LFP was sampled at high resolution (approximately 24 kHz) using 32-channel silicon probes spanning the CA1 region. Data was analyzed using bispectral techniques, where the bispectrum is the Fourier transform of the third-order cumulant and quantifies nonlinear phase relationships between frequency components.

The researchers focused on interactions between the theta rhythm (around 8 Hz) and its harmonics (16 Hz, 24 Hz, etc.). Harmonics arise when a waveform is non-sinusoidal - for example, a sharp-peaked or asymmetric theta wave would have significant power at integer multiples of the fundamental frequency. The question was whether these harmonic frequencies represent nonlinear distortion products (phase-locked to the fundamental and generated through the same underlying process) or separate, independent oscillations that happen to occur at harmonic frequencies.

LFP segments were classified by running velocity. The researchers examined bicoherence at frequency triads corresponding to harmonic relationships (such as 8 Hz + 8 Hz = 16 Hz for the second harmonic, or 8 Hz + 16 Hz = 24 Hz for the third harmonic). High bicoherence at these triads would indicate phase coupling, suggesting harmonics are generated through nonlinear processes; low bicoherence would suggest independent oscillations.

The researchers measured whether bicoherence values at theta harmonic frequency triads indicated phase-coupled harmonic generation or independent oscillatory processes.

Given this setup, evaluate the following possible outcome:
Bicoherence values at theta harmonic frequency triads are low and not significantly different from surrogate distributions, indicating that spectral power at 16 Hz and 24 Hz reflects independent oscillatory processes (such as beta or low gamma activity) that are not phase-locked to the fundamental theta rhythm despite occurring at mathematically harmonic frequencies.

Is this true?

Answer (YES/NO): NO